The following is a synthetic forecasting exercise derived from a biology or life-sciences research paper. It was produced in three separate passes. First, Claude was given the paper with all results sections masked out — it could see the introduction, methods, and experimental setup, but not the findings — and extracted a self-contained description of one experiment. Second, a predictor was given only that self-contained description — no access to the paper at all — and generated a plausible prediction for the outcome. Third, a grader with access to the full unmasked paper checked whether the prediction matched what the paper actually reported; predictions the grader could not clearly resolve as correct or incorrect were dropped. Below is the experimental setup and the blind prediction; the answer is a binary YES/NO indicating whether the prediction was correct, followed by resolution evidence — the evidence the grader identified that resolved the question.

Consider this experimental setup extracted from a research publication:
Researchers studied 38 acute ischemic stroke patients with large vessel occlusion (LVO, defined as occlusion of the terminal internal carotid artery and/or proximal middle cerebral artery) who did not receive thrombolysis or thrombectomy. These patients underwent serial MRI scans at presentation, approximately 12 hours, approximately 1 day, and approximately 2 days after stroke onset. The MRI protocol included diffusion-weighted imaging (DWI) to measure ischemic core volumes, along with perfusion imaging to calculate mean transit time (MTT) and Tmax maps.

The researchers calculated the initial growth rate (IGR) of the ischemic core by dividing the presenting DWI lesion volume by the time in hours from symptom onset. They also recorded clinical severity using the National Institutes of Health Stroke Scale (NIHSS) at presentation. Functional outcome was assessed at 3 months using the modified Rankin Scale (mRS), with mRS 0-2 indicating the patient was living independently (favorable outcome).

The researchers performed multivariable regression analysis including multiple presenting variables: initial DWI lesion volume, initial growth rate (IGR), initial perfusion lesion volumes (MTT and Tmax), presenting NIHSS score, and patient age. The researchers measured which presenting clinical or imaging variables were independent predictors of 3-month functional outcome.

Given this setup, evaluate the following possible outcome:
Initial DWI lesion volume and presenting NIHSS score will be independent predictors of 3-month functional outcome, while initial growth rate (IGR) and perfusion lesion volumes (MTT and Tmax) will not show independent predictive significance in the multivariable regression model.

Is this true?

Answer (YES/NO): NO